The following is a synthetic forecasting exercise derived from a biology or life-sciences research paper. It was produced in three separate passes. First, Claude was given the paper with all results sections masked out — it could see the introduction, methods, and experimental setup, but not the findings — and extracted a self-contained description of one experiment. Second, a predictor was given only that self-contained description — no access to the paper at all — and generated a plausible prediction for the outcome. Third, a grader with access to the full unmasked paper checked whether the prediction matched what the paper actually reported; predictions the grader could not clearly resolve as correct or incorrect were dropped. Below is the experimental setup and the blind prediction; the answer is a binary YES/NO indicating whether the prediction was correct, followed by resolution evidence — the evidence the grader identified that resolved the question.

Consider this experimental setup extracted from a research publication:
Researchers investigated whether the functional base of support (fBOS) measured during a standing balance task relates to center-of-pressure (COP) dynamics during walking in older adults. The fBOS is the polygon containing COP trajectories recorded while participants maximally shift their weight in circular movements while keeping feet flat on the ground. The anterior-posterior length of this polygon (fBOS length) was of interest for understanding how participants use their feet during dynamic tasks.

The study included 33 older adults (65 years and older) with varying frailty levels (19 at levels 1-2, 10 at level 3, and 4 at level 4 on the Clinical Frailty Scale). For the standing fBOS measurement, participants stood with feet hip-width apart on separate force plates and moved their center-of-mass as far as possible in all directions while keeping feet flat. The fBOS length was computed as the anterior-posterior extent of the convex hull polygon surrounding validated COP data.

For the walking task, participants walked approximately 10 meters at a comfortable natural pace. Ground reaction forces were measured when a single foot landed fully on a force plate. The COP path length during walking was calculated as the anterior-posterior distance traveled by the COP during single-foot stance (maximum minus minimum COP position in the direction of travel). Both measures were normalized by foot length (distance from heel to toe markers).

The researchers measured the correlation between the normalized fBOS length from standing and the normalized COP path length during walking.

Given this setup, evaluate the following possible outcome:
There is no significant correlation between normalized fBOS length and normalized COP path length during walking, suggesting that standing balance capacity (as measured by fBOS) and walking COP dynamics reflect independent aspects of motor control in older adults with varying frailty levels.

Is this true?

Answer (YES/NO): NO